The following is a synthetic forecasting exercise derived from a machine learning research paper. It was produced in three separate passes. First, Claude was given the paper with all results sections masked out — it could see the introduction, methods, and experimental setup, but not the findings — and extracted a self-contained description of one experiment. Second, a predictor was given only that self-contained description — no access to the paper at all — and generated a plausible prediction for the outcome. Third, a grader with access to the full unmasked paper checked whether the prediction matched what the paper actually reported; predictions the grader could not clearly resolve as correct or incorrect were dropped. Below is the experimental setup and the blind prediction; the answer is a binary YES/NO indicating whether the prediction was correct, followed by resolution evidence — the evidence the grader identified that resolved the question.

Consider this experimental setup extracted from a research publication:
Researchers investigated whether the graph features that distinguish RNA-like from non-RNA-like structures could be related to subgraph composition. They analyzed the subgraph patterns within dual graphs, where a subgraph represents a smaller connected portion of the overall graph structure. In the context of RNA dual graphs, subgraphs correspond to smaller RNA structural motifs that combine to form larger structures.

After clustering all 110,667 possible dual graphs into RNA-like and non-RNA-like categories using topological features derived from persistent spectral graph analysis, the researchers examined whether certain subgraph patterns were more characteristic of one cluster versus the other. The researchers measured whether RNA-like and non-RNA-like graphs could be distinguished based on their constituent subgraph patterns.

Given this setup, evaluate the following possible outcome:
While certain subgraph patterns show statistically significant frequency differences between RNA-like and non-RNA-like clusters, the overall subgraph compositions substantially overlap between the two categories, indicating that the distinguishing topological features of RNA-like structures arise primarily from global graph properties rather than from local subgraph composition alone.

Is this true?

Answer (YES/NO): NO